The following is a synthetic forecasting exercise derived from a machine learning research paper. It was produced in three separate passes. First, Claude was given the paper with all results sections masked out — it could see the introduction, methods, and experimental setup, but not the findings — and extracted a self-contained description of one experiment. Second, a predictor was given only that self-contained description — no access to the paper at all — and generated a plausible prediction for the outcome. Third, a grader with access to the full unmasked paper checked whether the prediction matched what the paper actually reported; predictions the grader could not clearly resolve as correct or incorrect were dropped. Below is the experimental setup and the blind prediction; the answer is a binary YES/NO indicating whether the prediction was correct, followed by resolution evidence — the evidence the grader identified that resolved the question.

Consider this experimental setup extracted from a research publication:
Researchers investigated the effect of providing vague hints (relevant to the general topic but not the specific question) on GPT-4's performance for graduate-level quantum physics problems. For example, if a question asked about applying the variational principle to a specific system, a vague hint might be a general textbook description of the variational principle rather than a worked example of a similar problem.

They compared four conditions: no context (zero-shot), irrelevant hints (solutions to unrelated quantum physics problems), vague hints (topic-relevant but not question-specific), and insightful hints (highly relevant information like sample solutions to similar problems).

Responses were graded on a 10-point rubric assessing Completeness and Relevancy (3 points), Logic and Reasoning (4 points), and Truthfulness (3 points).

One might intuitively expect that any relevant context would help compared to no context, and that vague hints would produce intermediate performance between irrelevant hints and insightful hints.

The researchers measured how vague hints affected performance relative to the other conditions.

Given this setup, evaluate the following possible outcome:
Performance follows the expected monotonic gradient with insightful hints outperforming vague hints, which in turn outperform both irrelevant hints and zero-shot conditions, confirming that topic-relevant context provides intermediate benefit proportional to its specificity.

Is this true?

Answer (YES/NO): NO